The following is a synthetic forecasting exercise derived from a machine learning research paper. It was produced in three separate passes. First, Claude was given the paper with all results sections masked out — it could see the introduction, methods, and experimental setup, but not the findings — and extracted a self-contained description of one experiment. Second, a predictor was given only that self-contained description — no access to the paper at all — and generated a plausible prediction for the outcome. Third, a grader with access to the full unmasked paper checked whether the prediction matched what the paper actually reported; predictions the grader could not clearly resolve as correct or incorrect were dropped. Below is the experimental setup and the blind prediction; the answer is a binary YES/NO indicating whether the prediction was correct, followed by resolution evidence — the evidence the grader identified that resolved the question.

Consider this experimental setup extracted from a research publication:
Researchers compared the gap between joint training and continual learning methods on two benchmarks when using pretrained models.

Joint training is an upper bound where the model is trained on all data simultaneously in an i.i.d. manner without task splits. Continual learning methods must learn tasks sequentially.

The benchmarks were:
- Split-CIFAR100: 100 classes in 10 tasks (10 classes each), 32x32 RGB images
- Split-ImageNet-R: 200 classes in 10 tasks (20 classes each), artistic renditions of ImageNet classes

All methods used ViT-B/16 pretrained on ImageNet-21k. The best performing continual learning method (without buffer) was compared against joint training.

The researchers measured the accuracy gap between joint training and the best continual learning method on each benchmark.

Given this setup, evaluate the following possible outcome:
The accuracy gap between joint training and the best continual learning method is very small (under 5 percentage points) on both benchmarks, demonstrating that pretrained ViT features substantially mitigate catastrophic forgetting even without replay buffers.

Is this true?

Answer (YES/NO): NO